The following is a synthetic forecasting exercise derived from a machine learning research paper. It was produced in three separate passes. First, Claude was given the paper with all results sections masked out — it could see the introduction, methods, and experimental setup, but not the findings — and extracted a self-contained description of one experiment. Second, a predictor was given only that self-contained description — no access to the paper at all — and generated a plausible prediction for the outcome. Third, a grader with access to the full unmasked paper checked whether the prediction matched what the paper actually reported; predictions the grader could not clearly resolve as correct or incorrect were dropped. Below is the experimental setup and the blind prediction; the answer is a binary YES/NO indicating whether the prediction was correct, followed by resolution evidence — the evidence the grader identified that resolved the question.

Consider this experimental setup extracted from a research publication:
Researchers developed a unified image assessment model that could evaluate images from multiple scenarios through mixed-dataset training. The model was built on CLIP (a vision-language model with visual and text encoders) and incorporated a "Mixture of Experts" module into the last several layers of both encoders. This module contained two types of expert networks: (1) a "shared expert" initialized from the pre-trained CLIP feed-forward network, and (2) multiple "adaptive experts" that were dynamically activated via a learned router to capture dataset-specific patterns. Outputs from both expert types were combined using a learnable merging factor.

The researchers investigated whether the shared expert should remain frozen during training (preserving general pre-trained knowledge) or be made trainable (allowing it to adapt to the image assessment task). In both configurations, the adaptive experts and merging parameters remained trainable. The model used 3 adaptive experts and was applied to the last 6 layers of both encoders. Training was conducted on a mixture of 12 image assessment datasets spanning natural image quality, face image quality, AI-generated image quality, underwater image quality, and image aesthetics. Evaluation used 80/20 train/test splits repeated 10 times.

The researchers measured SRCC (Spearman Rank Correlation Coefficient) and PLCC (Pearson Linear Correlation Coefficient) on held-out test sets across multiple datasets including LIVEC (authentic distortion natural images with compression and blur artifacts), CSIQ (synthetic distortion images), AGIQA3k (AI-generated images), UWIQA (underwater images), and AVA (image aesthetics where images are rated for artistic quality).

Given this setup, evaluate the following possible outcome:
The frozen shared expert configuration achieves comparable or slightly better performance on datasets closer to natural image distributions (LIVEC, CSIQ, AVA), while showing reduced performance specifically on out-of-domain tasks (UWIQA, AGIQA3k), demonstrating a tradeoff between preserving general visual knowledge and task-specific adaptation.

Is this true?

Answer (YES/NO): NO